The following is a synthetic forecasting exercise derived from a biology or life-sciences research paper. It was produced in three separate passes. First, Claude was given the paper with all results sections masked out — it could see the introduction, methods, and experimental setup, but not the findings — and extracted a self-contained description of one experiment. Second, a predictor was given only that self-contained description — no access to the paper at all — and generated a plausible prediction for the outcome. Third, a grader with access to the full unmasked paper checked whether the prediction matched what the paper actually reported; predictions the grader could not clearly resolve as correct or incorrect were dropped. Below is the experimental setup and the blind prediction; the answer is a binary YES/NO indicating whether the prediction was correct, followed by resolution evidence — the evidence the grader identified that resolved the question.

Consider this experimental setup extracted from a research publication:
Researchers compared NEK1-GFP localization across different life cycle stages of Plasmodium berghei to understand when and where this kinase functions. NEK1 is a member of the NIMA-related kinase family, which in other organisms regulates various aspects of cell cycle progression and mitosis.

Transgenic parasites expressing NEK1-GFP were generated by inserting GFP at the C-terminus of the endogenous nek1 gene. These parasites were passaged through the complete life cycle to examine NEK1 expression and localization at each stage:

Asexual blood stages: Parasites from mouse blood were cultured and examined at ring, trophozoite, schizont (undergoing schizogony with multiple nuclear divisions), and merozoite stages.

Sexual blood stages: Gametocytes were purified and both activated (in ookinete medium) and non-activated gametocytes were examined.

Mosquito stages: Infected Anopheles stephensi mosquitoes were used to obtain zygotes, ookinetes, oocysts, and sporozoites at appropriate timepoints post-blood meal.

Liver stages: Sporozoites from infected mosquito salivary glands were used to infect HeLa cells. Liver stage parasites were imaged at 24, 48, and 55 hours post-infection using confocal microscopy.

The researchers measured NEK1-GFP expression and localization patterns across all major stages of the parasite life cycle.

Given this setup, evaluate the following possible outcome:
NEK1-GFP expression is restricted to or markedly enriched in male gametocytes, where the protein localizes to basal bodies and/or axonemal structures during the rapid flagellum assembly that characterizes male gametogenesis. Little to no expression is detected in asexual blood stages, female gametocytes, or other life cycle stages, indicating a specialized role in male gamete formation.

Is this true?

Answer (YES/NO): NO